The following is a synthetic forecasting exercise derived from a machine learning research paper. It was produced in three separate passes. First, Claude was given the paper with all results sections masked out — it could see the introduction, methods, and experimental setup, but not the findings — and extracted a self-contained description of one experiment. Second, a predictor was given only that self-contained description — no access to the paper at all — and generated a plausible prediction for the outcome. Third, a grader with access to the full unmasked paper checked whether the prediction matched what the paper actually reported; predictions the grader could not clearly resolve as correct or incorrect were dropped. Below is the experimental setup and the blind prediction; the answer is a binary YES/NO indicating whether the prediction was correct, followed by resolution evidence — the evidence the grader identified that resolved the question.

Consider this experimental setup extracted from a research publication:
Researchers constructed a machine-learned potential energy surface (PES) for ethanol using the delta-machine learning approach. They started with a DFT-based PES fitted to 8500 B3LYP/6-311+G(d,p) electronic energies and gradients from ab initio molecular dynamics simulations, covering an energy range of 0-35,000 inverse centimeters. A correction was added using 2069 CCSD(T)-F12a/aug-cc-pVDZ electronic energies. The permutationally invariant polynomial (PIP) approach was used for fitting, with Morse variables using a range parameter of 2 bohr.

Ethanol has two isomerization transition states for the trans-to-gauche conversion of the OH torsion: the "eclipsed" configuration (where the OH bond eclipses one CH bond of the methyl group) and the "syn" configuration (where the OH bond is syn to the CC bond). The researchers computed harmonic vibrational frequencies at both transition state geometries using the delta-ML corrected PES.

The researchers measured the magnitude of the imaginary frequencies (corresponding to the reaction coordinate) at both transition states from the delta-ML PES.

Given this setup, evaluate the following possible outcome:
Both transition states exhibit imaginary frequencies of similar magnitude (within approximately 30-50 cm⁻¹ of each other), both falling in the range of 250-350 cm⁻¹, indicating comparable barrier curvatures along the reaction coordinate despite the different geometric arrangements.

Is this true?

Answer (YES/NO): NO